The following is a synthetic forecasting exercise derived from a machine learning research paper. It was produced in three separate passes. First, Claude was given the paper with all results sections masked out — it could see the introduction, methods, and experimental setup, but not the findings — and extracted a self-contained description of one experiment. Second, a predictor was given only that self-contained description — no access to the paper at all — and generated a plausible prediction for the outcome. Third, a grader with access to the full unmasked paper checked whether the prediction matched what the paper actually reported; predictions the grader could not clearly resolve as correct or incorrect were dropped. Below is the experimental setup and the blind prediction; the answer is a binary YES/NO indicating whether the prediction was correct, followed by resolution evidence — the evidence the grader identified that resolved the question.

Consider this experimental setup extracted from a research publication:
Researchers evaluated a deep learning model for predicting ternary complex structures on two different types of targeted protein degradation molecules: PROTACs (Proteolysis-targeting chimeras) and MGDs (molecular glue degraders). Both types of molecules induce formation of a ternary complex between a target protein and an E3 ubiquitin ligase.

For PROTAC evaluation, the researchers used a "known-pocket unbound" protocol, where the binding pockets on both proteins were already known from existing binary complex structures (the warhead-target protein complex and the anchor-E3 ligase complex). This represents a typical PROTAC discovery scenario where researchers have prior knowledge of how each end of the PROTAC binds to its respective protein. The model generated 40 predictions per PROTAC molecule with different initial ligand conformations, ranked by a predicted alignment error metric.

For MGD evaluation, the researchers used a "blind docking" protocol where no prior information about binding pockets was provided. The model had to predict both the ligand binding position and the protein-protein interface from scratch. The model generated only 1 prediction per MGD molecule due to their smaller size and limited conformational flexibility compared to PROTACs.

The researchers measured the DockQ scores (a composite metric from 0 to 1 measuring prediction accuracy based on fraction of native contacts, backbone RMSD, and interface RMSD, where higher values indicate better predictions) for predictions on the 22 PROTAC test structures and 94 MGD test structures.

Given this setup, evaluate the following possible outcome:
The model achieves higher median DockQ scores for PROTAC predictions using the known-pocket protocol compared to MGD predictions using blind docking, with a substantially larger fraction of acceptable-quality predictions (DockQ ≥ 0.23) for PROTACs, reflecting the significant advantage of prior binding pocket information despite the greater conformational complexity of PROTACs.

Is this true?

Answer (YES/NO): YES